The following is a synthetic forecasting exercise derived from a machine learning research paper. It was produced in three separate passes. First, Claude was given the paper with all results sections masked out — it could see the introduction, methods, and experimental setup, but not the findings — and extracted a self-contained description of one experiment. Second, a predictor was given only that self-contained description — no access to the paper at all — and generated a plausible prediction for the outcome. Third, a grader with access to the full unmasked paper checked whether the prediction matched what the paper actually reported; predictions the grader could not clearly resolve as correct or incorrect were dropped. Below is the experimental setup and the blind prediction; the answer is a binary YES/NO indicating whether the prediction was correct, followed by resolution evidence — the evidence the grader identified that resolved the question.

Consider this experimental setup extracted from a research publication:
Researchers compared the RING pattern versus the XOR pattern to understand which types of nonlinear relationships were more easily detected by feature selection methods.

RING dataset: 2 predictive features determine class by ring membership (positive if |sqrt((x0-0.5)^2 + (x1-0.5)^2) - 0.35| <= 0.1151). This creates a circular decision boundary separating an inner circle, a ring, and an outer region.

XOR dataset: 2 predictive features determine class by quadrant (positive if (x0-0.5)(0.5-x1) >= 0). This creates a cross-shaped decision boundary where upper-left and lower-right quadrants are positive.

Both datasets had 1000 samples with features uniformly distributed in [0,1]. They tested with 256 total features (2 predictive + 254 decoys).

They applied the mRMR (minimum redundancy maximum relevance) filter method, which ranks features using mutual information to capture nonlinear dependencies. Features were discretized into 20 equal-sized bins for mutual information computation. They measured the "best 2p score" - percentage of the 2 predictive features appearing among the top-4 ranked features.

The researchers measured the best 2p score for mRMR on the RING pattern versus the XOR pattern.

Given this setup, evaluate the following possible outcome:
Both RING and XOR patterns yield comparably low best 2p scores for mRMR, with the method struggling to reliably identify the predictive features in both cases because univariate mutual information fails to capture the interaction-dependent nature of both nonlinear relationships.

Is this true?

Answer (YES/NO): NO